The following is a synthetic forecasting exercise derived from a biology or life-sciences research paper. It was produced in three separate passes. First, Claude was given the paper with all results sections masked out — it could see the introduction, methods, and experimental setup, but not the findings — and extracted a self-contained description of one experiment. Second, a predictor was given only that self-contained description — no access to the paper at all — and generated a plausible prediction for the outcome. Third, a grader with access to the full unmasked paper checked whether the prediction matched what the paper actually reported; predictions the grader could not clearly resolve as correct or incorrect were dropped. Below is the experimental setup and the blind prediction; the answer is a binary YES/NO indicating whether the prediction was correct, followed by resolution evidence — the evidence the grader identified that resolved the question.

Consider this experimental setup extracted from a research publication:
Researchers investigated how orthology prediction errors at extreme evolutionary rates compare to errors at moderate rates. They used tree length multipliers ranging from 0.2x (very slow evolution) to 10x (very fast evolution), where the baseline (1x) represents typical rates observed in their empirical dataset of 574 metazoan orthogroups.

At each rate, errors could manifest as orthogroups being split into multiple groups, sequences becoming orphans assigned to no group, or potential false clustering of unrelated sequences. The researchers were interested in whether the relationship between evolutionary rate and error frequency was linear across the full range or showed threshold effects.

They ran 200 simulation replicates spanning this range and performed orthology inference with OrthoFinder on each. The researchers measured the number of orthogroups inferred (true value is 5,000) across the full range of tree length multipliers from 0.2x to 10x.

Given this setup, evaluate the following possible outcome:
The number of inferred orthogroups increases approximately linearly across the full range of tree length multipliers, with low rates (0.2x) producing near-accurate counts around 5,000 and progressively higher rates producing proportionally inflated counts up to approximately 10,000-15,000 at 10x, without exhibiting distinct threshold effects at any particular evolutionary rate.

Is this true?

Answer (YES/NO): NO